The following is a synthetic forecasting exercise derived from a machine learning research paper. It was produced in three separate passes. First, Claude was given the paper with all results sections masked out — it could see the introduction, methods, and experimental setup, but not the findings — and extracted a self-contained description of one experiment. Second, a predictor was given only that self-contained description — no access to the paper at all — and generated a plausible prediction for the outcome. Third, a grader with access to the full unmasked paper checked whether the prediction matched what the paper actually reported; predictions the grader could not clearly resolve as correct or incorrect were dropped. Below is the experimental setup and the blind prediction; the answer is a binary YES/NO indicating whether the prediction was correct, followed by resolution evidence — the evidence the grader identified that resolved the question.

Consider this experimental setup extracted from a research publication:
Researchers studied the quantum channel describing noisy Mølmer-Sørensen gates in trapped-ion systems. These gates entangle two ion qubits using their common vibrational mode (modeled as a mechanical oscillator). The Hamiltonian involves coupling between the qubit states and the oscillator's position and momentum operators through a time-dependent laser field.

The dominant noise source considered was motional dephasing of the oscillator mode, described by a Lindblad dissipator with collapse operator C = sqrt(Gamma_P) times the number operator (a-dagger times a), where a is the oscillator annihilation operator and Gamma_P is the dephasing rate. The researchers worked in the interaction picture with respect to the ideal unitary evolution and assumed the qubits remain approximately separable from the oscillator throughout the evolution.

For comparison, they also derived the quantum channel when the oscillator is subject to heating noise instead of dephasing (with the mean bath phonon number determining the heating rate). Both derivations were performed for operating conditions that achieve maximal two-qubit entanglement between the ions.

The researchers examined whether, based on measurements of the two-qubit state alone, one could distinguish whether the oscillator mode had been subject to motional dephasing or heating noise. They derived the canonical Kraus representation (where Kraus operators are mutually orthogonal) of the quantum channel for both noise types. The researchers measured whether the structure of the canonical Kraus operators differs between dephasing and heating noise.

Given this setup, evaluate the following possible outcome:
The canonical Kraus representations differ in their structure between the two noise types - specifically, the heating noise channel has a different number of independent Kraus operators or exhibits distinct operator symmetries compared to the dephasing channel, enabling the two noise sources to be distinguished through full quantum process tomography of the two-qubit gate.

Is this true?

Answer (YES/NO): NO